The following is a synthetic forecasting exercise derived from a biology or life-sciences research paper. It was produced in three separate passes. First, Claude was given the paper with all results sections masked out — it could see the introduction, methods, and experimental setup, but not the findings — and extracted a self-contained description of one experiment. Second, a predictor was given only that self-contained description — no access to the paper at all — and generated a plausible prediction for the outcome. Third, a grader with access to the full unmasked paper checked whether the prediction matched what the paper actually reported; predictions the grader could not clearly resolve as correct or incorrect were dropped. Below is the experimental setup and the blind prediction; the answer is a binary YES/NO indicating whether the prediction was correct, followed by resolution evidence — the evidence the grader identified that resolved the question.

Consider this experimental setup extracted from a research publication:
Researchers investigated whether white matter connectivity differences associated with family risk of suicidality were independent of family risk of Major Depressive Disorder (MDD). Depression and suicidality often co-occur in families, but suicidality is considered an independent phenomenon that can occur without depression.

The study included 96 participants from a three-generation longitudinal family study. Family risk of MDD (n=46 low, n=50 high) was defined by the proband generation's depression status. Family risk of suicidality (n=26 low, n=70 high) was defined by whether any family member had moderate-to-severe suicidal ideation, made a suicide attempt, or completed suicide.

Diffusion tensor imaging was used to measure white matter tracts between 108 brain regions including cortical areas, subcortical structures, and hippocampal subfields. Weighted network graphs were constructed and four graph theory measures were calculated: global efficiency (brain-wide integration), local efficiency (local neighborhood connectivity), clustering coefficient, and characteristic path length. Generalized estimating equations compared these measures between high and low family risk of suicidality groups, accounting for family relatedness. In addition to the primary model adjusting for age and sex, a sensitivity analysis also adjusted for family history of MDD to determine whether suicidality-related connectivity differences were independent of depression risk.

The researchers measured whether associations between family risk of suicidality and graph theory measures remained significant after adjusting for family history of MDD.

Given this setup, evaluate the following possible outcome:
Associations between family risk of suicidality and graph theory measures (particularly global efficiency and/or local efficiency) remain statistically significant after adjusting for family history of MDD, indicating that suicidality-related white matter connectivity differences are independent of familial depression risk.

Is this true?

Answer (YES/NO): YES